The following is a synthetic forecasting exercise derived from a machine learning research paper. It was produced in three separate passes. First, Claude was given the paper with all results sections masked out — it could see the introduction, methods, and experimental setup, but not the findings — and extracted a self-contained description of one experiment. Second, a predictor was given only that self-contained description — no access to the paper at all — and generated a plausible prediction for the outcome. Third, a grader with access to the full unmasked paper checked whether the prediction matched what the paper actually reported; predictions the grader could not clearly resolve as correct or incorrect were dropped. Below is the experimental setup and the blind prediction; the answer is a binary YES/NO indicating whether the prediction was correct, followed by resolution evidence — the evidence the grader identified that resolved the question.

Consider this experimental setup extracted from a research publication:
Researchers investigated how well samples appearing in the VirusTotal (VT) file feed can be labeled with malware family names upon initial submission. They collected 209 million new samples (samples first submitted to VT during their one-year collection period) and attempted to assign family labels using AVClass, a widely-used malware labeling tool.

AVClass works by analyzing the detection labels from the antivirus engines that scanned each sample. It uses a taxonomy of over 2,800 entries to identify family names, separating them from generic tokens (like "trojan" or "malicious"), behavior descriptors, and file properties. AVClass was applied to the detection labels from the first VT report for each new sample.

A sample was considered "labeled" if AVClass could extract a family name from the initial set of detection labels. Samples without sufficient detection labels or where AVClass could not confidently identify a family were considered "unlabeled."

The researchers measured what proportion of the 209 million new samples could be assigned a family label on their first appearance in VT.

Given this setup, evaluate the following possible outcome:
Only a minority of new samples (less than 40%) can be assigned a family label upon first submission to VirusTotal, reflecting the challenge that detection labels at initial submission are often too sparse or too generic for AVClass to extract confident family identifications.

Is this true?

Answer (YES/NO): NO